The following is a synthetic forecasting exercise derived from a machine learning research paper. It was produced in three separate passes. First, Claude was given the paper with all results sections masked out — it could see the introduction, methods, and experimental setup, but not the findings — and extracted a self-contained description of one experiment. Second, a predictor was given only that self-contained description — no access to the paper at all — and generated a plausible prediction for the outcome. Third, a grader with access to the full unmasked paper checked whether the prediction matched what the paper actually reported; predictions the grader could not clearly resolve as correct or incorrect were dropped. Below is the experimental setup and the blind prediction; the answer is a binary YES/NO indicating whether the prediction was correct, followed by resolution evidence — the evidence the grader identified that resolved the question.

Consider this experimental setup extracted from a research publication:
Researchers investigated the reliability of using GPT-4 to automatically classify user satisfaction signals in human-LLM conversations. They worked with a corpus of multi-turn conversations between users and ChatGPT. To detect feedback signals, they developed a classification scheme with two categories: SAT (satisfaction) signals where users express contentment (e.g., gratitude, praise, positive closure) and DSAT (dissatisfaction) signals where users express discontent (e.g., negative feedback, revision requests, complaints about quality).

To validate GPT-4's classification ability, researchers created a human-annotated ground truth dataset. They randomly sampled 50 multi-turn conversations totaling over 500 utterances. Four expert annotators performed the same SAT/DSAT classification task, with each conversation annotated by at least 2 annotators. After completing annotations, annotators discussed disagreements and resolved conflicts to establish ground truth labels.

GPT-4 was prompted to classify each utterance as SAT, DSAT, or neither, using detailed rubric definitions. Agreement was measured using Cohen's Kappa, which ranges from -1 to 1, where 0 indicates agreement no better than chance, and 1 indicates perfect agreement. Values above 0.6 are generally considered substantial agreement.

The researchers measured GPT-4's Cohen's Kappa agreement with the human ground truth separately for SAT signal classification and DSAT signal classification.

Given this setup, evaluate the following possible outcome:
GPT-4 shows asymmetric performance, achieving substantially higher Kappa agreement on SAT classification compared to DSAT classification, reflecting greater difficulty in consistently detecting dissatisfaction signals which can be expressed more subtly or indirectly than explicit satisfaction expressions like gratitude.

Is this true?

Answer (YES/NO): YES